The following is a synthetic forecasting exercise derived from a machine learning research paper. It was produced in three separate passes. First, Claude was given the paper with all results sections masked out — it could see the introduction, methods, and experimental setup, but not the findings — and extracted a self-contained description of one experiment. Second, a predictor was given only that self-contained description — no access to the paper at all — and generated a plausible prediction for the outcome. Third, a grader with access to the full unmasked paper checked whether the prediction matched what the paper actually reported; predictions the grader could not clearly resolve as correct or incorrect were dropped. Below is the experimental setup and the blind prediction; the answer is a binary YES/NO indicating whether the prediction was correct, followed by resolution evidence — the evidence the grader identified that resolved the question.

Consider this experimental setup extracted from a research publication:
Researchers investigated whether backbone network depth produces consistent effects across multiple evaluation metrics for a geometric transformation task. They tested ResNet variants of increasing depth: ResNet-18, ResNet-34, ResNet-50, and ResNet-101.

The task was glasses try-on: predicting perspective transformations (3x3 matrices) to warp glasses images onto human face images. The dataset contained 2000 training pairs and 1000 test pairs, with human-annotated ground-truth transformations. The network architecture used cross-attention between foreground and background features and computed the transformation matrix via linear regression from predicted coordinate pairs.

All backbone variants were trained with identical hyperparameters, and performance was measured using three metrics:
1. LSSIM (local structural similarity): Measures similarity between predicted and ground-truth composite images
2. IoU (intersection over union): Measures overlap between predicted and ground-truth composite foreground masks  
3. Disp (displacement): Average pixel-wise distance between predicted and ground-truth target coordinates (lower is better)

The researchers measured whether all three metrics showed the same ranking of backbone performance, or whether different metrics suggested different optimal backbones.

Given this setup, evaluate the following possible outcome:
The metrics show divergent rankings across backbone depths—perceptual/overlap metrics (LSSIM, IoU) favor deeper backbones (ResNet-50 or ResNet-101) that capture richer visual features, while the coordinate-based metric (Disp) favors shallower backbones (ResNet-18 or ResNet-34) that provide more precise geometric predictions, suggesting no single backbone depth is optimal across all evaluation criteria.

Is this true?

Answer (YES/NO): NO